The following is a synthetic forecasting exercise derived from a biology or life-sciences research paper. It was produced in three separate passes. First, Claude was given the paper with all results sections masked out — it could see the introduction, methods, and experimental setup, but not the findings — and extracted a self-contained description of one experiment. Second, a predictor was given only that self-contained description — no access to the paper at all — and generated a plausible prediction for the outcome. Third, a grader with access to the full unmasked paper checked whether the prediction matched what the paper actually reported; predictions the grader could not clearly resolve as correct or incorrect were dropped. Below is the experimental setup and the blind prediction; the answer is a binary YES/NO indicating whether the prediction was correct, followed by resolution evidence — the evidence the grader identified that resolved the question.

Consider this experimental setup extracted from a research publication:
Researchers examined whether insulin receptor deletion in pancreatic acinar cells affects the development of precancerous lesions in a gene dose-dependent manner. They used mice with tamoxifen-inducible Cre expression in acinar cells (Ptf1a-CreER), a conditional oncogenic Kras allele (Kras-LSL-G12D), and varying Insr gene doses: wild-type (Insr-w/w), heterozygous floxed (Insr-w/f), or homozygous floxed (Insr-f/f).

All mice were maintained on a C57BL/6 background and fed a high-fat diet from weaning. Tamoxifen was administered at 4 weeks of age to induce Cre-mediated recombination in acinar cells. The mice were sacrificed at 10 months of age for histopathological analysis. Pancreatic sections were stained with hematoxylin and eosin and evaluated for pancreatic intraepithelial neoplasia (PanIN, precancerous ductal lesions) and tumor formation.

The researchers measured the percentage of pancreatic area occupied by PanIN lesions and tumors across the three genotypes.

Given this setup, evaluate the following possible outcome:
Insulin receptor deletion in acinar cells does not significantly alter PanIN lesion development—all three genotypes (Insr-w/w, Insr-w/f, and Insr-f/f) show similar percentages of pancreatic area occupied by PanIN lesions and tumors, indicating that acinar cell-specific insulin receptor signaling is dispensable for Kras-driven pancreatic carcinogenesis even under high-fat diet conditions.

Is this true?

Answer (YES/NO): NO